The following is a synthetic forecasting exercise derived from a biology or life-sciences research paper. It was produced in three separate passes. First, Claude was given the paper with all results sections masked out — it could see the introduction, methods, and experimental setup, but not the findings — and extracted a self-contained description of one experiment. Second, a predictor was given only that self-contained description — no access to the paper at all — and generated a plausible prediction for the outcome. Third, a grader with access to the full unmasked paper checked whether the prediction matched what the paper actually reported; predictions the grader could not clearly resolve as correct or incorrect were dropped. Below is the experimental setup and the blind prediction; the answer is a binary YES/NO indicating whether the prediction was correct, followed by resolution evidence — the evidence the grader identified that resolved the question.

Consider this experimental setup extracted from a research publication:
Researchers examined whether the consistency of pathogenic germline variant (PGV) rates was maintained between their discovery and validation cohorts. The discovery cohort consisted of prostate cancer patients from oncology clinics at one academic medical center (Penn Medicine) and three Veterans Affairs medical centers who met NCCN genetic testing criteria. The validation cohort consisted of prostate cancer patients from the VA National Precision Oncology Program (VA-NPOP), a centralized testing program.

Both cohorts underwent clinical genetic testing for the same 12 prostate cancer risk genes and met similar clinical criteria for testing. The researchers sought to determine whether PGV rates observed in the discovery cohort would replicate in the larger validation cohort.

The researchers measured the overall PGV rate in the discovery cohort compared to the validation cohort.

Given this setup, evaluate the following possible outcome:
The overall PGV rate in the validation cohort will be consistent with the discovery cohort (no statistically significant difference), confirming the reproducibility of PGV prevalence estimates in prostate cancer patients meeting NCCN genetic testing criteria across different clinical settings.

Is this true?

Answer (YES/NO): NO